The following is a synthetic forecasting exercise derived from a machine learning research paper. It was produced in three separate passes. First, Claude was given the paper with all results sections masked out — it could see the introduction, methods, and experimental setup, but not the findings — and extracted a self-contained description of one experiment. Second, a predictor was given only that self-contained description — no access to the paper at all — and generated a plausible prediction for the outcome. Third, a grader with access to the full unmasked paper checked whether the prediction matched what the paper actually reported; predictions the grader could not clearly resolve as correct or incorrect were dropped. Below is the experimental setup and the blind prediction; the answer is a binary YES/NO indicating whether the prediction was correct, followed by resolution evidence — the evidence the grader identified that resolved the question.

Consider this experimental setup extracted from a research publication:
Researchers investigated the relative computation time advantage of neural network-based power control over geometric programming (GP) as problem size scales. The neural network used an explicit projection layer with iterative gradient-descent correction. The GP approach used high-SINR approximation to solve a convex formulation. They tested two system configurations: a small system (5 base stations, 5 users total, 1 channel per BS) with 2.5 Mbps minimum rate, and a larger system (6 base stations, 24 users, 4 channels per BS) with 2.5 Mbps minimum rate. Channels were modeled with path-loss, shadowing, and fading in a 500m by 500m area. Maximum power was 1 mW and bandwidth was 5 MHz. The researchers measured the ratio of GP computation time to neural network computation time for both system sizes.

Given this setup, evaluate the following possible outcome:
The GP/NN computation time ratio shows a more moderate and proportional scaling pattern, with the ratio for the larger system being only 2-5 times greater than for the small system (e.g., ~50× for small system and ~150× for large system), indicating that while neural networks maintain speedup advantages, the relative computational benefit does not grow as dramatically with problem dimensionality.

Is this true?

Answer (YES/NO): NO